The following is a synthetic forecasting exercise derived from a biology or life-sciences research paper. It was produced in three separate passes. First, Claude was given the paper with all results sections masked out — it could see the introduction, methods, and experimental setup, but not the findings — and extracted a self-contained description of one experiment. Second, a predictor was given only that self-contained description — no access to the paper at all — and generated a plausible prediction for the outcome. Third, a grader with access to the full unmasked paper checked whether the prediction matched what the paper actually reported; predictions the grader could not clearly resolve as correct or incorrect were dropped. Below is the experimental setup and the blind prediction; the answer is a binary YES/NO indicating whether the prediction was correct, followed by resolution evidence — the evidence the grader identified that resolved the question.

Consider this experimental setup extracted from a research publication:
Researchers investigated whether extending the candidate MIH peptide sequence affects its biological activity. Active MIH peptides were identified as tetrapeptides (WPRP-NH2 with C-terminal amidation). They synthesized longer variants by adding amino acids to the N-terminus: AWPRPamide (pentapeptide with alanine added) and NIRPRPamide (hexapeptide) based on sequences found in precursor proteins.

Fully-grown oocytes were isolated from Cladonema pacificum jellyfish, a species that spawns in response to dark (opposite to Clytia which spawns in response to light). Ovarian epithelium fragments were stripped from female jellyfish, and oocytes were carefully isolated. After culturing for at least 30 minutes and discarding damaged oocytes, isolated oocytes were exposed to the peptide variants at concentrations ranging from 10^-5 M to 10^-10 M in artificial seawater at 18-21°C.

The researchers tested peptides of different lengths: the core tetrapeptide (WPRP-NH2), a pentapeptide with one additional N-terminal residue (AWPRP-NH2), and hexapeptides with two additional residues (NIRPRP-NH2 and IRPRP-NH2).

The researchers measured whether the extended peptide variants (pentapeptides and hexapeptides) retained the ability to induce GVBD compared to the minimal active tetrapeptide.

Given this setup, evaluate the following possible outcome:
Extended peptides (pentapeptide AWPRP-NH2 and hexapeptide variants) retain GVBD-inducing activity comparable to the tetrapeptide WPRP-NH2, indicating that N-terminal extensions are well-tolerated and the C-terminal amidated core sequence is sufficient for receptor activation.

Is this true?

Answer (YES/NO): NO